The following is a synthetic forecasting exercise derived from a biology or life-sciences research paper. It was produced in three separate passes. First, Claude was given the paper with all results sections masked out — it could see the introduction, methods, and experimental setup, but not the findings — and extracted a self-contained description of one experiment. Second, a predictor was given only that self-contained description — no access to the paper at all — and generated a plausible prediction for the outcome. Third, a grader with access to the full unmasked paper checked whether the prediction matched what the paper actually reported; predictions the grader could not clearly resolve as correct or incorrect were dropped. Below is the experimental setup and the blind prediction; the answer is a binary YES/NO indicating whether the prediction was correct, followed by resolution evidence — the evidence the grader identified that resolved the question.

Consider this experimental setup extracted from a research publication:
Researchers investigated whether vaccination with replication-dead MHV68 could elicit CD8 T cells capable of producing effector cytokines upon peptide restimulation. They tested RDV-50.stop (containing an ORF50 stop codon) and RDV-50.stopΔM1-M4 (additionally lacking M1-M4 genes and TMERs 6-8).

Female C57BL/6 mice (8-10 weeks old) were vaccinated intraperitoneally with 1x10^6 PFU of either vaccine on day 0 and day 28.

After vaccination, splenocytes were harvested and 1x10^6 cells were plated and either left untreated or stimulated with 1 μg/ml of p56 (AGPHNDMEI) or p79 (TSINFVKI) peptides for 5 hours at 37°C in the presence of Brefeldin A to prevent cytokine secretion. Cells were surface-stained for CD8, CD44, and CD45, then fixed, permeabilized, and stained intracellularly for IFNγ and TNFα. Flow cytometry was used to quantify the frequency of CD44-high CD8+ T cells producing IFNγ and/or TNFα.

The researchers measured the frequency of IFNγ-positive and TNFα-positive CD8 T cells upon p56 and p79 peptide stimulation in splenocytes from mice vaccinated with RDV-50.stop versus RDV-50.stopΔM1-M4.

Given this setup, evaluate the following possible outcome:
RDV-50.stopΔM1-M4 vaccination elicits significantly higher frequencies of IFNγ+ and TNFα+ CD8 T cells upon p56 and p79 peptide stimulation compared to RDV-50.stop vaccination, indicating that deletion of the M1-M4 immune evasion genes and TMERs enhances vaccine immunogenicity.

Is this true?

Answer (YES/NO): NO